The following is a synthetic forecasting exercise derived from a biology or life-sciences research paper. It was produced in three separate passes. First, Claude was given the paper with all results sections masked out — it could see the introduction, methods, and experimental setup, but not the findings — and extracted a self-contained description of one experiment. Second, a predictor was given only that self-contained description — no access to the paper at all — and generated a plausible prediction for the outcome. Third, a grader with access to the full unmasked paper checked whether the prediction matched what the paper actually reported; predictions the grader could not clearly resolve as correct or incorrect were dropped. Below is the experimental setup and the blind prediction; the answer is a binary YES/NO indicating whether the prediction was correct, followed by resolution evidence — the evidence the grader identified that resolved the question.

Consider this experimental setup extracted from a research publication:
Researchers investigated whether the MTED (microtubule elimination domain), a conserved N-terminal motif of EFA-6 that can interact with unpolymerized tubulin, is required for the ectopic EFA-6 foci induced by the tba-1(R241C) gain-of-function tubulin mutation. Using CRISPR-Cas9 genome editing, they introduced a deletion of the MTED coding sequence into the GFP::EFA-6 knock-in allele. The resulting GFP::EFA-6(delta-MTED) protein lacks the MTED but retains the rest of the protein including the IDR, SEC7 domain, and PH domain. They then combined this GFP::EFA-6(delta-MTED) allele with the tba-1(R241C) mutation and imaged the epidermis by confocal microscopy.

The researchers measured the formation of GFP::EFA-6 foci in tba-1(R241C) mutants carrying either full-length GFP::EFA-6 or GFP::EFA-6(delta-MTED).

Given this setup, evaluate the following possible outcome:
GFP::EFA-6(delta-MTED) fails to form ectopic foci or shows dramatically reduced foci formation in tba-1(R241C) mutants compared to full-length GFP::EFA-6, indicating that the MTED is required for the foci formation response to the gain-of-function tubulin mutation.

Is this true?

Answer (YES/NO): YES